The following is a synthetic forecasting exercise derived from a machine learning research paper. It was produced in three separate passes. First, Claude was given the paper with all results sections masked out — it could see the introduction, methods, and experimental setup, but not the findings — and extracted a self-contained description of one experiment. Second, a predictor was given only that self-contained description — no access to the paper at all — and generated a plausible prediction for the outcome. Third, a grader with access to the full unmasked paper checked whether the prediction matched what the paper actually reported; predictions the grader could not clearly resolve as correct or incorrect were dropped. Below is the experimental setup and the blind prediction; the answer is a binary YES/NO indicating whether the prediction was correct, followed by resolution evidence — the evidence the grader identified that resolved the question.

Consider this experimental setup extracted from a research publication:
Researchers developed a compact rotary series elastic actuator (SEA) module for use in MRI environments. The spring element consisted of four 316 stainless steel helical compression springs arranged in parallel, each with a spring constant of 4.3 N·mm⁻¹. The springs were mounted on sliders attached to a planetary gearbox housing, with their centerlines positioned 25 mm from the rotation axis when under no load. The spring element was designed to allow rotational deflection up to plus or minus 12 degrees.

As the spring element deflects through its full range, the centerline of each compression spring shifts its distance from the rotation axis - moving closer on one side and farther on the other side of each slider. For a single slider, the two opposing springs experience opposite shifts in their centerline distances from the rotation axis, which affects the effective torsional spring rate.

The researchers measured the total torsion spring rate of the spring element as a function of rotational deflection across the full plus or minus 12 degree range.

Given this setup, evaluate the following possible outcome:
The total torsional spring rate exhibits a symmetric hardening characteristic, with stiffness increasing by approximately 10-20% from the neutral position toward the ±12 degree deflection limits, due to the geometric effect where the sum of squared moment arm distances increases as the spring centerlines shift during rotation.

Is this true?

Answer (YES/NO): NO